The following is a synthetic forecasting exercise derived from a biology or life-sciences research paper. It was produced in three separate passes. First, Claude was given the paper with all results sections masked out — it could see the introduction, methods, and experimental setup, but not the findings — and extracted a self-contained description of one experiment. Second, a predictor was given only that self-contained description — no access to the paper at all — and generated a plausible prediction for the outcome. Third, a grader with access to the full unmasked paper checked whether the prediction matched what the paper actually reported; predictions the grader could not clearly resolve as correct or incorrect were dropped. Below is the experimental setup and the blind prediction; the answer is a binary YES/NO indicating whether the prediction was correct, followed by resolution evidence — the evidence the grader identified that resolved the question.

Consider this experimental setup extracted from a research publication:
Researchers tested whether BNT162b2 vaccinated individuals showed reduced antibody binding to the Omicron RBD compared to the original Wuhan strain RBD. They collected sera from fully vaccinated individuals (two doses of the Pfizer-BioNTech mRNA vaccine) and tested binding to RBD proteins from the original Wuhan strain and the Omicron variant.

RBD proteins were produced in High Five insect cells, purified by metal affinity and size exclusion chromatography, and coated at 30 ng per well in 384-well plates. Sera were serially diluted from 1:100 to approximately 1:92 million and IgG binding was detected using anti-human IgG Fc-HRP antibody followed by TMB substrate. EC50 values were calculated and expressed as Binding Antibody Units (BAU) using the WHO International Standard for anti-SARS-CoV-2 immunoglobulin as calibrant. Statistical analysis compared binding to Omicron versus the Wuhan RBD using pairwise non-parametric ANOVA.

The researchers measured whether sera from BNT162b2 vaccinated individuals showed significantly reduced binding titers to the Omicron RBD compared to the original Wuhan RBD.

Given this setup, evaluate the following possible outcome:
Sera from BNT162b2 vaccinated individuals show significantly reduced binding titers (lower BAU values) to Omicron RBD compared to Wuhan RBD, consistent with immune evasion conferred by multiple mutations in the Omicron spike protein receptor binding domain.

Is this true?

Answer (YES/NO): YES